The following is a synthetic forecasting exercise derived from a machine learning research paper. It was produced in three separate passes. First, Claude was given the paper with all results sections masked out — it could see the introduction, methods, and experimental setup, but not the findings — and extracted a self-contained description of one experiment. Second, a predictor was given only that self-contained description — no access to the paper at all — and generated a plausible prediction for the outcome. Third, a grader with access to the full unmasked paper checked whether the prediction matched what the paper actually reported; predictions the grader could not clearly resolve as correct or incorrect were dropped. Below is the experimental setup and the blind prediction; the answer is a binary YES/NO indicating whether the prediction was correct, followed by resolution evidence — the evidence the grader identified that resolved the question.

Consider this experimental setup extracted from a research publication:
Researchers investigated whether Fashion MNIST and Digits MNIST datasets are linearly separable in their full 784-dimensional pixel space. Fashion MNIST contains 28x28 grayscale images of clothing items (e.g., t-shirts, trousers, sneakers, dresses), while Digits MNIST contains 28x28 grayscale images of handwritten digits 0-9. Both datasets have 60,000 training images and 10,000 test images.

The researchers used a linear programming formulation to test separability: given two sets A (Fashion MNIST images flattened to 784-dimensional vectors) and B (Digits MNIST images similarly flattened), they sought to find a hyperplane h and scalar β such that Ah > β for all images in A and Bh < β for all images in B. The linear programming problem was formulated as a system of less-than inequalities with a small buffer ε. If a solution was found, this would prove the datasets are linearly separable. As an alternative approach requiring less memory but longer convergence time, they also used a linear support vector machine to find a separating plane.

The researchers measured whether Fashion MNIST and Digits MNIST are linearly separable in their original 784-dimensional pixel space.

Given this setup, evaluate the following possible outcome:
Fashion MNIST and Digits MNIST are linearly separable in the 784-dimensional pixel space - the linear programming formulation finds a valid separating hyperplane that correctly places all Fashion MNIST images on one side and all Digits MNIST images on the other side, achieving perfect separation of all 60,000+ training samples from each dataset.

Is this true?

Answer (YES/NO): NO